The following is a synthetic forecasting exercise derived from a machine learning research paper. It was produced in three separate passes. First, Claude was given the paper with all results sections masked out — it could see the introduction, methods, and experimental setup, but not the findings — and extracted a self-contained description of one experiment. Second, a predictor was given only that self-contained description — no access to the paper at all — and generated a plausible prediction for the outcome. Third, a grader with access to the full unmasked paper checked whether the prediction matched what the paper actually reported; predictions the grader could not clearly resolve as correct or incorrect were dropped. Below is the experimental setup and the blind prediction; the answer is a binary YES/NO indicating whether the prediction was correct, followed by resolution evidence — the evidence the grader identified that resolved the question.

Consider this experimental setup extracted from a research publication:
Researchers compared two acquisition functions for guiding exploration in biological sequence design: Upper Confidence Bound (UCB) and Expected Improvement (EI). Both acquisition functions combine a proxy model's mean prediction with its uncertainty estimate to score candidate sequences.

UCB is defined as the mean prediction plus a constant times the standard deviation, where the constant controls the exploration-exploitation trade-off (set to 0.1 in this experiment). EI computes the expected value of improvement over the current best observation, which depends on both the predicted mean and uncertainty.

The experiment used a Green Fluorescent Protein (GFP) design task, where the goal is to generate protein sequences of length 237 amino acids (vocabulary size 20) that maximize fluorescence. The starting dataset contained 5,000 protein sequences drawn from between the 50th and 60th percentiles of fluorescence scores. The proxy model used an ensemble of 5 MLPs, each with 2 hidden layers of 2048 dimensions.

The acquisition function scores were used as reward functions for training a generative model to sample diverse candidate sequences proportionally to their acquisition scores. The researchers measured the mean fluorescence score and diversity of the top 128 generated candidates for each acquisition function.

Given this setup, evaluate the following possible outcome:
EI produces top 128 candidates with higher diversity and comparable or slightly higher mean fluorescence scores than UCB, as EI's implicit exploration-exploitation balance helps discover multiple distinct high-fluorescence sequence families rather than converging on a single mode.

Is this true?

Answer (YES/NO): NO